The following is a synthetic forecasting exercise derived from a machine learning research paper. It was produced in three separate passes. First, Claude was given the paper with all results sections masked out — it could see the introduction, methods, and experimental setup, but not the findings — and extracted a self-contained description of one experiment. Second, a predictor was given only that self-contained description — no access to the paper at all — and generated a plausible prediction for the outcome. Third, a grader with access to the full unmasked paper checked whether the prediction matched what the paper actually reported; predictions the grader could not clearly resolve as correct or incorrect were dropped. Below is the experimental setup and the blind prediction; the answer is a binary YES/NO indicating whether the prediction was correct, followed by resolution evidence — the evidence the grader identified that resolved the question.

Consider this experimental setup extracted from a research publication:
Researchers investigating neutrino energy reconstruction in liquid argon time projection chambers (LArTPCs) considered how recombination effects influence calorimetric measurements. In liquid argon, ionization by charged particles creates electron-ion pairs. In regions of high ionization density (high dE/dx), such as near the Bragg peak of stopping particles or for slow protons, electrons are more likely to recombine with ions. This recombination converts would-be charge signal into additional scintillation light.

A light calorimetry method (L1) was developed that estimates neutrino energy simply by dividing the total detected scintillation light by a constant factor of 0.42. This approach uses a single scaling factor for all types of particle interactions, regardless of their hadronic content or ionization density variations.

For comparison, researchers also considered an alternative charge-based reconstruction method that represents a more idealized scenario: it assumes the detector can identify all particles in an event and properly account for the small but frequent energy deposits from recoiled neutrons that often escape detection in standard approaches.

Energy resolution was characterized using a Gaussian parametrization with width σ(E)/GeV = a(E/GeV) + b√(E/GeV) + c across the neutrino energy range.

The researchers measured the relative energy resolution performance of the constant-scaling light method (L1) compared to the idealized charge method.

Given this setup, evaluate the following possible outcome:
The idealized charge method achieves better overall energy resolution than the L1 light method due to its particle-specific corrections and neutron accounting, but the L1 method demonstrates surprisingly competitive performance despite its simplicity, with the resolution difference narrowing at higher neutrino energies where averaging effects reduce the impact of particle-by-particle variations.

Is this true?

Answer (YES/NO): NO